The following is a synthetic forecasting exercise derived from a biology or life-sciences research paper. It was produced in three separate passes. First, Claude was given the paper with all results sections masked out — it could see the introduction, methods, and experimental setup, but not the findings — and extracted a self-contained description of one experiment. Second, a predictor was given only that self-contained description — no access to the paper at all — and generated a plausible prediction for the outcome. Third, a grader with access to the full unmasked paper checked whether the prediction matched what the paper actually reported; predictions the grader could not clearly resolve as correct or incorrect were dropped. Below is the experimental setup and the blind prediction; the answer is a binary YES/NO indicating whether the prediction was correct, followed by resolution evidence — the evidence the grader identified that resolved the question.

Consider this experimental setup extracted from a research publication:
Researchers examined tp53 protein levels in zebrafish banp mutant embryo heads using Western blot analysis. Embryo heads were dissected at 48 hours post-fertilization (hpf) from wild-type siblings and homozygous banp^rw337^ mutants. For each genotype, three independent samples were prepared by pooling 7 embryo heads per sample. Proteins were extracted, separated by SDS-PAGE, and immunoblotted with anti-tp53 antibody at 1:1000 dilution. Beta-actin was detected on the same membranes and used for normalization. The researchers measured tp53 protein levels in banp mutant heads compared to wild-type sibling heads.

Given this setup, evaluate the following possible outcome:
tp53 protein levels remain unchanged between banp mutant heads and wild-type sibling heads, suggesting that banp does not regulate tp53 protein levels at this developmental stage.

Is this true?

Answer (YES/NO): NO